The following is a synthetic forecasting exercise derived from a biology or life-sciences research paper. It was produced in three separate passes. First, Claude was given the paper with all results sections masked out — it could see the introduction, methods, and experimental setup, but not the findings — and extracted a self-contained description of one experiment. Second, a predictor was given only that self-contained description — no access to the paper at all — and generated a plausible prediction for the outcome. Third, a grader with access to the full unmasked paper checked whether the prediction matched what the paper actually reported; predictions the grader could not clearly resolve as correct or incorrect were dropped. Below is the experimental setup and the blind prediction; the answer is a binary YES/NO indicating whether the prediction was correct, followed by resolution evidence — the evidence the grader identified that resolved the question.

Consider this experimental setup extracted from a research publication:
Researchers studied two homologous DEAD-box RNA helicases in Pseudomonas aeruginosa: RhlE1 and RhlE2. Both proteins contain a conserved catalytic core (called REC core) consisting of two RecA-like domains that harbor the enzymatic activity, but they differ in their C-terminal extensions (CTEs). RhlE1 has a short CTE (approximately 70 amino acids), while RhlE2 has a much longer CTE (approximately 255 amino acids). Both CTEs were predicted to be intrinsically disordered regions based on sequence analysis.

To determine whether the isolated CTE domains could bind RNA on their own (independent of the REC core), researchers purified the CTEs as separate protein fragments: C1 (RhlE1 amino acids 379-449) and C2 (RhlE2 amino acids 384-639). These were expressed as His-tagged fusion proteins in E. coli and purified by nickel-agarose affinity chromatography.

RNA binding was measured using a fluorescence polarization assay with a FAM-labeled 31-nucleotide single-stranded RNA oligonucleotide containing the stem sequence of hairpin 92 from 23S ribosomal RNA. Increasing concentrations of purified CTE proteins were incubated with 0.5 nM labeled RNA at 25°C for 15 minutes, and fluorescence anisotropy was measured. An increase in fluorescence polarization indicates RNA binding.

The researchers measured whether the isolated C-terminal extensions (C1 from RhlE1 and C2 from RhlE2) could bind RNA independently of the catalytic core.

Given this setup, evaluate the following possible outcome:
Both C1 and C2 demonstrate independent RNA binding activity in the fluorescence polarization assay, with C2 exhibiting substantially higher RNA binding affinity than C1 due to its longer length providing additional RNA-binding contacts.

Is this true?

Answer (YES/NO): NO